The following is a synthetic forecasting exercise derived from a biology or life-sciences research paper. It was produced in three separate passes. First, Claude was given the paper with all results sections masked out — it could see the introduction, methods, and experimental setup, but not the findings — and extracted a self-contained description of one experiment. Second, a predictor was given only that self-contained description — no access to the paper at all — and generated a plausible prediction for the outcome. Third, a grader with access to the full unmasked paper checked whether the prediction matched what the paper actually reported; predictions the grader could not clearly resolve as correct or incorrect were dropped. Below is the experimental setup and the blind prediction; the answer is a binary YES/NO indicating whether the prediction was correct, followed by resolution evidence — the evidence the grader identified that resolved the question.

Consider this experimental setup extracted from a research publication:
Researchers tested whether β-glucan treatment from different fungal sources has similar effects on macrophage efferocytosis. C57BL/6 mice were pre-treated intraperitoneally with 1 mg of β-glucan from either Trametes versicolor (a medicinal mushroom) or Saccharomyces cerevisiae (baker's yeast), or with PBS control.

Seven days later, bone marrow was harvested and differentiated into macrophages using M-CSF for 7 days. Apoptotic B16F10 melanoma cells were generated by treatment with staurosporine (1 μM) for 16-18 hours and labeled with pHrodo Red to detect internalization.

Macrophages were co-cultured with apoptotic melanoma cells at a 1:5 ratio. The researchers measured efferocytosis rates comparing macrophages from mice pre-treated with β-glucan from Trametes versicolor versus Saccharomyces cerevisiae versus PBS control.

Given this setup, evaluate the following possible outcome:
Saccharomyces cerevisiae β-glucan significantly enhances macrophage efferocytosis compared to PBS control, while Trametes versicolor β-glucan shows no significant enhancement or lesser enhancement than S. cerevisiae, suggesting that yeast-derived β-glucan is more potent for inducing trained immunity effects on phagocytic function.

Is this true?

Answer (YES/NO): NO